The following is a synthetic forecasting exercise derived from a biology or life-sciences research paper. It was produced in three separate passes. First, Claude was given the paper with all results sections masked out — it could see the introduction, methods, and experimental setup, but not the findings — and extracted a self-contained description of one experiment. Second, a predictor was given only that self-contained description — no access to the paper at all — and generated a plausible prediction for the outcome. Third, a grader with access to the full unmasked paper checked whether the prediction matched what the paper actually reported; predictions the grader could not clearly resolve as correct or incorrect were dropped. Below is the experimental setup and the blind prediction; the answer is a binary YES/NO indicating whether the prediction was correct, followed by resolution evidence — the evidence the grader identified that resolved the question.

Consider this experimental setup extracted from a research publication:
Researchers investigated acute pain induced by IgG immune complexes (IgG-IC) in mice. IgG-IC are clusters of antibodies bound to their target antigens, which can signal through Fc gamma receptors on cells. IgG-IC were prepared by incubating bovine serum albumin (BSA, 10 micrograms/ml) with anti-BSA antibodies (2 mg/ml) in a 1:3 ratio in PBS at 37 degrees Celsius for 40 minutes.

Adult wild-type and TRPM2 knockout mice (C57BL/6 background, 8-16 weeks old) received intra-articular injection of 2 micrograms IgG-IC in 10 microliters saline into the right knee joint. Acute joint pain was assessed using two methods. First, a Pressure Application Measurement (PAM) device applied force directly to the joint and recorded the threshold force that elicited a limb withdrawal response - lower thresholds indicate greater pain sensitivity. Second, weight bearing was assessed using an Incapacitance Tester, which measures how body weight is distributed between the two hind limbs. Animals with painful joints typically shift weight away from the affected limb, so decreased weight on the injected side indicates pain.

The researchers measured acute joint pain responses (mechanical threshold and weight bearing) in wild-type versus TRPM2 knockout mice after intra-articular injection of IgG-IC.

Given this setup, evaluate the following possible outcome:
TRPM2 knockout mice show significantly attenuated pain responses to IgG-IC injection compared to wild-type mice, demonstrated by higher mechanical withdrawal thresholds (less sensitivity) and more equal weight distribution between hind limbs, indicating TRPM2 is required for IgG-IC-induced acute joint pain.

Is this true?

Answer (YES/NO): YES